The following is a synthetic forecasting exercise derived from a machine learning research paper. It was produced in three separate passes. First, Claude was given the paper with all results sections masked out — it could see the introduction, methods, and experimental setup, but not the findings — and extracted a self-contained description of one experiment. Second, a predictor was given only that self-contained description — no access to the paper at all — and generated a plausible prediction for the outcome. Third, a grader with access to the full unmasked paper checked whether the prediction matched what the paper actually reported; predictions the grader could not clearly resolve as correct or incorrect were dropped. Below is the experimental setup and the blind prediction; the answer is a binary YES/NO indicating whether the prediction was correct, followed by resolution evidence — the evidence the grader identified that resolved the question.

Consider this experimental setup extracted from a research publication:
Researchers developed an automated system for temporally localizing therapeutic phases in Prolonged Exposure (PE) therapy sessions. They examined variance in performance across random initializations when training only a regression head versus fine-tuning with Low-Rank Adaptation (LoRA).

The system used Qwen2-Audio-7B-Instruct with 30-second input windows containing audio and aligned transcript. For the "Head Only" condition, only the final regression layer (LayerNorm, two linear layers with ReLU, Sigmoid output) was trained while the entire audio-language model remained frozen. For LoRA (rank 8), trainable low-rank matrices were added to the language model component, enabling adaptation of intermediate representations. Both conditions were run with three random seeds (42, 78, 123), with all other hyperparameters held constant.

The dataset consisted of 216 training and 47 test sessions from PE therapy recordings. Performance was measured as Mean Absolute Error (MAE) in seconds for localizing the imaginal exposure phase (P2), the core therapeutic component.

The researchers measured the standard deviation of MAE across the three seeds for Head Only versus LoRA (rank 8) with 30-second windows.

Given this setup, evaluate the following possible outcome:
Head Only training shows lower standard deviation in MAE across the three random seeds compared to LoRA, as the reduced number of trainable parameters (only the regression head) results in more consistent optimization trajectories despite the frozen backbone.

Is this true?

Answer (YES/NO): YES